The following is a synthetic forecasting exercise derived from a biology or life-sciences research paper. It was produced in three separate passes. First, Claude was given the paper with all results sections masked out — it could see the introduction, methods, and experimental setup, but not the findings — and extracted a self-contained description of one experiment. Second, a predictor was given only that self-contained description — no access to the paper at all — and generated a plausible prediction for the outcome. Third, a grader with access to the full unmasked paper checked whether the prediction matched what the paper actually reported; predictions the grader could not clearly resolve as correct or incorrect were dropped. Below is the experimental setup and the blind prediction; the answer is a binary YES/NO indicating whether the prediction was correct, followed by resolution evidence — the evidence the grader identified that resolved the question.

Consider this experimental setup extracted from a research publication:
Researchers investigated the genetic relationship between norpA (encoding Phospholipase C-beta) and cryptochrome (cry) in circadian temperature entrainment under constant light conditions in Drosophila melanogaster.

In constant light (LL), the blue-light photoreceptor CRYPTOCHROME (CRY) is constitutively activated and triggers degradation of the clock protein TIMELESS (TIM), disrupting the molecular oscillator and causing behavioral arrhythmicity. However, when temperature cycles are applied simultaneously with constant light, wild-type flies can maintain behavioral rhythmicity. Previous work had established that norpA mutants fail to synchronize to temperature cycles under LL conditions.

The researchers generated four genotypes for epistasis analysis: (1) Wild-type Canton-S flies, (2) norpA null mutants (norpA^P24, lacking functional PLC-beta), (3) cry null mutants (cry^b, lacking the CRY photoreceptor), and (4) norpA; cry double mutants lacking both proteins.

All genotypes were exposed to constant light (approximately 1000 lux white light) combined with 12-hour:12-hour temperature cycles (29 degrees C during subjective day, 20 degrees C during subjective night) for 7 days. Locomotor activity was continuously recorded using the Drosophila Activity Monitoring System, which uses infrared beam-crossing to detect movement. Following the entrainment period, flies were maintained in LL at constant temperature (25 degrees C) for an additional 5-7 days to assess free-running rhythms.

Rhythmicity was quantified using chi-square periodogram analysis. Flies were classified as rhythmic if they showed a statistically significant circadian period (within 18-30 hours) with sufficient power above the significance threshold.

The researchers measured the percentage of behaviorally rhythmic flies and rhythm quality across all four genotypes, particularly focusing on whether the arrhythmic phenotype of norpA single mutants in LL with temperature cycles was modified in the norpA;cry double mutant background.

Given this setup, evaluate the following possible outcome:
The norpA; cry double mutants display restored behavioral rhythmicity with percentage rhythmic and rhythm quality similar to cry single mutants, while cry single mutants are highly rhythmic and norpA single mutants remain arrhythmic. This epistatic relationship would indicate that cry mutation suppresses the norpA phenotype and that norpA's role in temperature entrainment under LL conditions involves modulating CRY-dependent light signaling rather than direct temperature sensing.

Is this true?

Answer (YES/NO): YES